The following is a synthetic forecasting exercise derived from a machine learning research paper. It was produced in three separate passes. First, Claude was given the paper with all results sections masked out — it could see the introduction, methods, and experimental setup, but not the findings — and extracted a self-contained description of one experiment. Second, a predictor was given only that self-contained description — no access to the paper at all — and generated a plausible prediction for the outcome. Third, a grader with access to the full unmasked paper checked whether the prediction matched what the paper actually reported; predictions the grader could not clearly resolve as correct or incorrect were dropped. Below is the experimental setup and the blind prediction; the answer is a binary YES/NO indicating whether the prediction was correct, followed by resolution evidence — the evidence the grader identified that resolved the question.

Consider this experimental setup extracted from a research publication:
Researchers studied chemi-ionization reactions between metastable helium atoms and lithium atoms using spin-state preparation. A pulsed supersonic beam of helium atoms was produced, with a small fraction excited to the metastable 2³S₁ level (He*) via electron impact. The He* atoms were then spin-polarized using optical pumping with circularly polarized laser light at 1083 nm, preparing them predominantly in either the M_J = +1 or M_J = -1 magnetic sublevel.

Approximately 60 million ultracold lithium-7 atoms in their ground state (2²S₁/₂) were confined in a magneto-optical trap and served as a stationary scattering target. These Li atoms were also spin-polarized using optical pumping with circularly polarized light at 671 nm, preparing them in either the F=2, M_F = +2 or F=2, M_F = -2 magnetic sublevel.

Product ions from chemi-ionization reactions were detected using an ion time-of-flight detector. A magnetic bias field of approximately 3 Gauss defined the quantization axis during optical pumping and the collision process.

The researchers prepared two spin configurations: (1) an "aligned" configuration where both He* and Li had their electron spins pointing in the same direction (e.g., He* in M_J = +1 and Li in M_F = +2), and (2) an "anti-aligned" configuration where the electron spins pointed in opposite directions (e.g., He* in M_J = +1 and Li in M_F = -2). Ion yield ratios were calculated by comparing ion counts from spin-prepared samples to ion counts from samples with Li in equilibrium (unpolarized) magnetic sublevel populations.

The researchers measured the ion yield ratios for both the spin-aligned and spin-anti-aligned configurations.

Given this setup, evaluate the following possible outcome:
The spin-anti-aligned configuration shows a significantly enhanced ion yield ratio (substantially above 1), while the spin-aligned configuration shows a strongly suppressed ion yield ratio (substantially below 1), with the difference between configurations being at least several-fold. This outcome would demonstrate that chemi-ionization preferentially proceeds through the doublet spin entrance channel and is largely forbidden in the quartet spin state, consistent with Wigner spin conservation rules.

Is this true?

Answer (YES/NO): YES